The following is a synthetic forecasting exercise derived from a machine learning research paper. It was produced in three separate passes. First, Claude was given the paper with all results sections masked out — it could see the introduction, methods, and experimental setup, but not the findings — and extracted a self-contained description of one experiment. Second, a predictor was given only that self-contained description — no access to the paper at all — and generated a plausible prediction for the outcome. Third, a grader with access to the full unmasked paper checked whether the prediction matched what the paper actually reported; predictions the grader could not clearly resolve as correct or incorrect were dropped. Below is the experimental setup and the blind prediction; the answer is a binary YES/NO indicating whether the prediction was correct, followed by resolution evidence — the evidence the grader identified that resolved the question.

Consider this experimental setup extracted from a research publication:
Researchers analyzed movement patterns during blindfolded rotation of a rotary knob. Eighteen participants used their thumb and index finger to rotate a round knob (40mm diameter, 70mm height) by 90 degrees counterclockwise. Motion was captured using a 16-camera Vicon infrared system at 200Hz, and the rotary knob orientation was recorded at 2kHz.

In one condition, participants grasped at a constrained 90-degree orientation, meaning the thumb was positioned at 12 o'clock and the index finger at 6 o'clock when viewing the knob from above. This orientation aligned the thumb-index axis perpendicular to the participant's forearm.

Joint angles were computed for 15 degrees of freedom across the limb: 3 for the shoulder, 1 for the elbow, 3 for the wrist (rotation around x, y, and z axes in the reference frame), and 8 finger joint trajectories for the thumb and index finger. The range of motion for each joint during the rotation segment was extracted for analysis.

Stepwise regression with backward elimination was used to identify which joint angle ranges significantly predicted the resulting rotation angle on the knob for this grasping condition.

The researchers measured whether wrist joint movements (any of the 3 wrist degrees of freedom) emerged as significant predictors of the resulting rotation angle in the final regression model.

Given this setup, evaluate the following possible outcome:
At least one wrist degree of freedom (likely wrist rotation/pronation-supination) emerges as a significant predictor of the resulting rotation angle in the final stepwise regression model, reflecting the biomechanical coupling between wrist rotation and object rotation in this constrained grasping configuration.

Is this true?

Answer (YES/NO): NO